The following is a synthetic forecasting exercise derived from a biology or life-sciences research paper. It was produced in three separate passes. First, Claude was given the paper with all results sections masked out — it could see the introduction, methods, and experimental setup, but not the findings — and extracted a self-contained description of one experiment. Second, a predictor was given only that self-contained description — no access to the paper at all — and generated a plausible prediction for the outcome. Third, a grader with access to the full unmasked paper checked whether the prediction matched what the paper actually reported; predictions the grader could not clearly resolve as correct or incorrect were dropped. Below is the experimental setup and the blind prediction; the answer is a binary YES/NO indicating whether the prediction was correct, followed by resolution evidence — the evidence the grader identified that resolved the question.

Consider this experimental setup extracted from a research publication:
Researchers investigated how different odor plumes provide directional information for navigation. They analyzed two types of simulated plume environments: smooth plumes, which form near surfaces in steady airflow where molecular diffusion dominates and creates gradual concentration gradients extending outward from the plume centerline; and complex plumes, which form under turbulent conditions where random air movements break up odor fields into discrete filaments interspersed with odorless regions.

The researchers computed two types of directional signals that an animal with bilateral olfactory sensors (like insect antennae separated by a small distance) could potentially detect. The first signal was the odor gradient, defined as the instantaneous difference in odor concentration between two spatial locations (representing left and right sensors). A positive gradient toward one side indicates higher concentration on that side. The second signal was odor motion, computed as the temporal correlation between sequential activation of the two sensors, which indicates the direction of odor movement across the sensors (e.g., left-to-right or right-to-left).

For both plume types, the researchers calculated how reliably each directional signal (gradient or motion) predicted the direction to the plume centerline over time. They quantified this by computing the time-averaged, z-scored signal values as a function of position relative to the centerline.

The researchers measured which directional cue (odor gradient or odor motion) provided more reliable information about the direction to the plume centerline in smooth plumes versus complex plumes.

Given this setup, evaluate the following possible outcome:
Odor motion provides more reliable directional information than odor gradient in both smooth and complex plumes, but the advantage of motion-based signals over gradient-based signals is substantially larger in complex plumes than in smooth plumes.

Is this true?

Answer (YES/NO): NO